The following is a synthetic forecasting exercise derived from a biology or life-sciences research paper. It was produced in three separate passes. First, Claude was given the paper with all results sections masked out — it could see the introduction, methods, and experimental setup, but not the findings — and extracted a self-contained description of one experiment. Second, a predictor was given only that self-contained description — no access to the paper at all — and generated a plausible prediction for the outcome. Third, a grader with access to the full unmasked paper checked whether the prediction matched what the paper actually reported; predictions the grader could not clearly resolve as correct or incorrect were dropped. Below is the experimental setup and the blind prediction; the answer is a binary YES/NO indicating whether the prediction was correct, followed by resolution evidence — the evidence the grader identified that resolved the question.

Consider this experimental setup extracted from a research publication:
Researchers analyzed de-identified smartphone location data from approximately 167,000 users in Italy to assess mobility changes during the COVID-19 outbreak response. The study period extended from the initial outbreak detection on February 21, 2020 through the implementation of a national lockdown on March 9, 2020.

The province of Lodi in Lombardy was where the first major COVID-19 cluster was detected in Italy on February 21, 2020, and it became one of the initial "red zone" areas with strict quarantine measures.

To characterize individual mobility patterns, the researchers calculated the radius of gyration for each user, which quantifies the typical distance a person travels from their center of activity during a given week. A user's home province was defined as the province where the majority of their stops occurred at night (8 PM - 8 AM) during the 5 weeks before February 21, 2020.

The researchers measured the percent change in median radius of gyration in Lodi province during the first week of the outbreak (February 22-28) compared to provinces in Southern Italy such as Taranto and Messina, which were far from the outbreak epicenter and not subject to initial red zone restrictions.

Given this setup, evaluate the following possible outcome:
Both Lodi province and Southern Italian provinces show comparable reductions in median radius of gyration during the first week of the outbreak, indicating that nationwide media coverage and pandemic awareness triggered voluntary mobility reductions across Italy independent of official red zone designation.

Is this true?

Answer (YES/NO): NO